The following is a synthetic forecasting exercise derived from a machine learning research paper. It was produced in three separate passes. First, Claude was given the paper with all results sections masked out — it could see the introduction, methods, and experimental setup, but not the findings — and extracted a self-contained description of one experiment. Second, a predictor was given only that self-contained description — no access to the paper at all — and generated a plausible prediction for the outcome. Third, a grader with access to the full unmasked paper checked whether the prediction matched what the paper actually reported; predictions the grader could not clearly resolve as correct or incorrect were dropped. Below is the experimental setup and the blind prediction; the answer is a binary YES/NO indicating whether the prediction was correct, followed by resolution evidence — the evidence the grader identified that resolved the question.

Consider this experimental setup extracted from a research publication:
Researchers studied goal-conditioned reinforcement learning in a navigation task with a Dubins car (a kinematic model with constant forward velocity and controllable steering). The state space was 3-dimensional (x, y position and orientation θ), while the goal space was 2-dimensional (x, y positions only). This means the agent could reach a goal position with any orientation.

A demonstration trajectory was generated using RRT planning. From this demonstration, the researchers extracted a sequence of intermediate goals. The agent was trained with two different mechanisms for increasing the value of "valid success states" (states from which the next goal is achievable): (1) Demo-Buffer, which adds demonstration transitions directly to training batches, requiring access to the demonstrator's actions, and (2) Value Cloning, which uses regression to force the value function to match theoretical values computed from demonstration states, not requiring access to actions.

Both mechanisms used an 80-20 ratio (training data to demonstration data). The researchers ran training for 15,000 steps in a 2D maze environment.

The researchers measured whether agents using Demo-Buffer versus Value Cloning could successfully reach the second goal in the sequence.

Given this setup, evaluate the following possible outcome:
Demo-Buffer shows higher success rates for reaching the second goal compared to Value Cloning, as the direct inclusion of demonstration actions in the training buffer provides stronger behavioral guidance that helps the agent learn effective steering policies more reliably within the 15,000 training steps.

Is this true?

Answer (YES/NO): YES